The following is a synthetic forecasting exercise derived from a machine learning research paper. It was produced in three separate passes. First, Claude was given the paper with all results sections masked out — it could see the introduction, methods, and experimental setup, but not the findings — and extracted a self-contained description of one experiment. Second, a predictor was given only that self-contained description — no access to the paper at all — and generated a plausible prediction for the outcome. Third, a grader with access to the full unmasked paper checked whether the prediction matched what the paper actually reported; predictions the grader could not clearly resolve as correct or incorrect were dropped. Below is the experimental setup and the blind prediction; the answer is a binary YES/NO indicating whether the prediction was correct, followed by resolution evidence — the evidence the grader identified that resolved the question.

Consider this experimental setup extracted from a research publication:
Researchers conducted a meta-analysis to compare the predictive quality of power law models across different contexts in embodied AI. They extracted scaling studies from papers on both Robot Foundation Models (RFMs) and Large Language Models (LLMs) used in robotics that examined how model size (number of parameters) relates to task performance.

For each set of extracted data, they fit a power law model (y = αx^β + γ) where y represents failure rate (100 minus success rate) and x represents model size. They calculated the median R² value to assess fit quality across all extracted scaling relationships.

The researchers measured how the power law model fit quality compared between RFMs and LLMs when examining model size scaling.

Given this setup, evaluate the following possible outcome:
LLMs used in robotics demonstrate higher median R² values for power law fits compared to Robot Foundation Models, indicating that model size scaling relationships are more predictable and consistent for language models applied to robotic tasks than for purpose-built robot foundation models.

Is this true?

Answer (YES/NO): YES